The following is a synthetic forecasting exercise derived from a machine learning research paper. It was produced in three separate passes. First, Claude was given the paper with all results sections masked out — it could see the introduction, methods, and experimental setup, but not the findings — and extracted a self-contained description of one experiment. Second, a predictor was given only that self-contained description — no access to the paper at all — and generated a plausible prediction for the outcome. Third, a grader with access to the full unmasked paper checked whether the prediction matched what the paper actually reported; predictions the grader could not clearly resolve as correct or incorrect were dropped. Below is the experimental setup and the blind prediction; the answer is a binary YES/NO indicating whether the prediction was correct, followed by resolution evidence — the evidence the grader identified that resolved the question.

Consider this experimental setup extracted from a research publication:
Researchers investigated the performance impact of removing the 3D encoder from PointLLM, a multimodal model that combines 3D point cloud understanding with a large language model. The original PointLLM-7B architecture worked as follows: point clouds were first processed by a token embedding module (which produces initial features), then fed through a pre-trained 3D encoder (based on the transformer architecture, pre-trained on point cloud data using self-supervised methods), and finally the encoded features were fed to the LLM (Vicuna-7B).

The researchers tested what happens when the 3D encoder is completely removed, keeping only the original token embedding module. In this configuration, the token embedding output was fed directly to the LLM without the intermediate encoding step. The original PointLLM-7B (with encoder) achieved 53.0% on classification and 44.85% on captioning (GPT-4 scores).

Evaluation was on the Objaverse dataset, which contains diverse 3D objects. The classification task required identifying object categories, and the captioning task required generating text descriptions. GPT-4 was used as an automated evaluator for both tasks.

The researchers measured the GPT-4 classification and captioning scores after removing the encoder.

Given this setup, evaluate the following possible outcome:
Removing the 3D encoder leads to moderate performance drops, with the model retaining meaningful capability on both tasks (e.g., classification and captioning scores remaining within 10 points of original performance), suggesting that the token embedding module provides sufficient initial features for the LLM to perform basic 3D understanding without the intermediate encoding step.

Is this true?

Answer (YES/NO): NO